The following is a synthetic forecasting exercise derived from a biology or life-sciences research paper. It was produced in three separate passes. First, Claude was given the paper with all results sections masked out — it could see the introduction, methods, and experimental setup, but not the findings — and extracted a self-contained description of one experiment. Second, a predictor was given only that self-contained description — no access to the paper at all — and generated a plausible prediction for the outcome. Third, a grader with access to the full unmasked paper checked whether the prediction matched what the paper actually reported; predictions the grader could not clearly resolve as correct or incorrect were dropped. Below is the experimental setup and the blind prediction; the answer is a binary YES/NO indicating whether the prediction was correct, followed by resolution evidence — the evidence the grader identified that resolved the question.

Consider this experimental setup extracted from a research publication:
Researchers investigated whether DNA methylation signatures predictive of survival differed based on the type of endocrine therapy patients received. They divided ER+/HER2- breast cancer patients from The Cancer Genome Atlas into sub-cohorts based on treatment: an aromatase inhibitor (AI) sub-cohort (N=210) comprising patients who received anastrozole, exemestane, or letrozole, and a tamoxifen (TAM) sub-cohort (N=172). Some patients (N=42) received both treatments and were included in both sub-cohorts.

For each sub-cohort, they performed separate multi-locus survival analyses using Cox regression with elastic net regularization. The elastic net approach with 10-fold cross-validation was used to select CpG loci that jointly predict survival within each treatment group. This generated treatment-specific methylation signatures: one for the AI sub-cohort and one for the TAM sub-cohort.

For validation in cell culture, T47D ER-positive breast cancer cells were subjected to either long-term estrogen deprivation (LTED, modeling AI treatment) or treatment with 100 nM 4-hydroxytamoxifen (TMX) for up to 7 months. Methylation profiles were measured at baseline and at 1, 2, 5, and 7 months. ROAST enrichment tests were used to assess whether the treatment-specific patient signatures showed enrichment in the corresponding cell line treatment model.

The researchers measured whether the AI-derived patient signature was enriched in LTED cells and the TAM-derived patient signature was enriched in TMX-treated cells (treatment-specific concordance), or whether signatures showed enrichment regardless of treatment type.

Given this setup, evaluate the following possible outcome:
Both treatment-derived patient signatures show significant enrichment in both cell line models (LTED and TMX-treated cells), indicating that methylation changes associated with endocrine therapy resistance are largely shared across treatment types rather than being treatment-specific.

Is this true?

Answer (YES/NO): NO